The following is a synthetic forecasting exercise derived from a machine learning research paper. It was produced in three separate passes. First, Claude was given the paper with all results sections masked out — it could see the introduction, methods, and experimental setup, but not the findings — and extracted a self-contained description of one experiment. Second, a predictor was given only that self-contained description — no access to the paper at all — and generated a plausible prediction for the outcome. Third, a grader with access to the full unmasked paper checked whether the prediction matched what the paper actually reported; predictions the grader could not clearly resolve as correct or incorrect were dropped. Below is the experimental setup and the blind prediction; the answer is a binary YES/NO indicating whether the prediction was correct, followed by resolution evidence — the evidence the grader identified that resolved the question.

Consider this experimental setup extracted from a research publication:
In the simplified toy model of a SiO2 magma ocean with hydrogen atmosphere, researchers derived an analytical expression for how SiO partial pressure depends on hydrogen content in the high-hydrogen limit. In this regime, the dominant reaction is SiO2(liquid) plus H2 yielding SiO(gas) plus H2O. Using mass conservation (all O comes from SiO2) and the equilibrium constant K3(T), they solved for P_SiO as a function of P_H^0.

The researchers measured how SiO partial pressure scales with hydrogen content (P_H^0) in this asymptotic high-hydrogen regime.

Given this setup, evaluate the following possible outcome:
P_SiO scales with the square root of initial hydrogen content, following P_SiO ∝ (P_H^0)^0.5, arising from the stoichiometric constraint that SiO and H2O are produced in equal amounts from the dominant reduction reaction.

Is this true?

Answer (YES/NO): YES